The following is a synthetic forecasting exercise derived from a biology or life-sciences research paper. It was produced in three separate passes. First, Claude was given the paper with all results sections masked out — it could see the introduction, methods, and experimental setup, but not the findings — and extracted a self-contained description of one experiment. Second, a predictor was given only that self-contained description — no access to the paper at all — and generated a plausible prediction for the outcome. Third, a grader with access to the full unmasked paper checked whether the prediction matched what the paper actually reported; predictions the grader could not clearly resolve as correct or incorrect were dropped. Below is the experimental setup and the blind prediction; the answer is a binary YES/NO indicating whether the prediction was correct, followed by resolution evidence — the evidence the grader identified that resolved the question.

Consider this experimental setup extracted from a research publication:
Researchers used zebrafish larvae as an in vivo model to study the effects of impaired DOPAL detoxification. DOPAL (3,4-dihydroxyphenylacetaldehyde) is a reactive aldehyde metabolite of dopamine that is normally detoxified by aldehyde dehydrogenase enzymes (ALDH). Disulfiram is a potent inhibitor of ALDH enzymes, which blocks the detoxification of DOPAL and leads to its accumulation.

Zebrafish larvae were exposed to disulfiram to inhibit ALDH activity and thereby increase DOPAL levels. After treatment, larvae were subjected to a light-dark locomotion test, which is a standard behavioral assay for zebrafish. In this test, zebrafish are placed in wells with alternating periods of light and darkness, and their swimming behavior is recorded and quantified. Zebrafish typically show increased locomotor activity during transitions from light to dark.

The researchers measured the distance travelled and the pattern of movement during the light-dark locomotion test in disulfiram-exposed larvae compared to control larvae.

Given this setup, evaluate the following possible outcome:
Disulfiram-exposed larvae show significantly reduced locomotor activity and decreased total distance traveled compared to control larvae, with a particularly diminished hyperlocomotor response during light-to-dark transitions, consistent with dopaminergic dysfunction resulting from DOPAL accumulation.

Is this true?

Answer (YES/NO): YES